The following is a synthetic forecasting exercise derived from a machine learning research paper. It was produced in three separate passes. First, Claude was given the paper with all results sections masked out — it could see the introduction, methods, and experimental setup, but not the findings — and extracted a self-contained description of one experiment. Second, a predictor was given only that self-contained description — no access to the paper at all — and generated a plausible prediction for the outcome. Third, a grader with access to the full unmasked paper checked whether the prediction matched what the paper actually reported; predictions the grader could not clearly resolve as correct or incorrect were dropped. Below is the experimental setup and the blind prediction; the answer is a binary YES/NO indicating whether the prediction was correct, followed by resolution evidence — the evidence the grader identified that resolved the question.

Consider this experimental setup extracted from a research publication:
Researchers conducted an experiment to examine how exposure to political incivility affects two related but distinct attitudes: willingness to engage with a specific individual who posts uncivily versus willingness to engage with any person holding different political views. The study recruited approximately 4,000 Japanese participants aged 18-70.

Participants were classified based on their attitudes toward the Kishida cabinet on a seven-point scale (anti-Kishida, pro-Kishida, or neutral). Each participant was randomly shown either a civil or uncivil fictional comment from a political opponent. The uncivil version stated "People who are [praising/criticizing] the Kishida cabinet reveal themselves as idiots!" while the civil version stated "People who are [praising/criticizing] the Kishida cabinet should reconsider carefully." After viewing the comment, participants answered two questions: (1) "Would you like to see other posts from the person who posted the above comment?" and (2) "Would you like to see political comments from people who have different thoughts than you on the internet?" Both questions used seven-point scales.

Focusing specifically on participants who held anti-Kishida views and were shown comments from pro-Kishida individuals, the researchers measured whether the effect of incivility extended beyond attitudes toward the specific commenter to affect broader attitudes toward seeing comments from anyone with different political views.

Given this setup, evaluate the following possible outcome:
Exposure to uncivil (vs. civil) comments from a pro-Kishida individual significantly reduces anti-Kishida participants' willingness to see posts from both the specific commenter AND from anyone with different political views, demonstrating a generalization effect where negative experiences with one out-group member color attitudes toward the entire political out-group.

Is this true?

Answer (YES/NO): YES